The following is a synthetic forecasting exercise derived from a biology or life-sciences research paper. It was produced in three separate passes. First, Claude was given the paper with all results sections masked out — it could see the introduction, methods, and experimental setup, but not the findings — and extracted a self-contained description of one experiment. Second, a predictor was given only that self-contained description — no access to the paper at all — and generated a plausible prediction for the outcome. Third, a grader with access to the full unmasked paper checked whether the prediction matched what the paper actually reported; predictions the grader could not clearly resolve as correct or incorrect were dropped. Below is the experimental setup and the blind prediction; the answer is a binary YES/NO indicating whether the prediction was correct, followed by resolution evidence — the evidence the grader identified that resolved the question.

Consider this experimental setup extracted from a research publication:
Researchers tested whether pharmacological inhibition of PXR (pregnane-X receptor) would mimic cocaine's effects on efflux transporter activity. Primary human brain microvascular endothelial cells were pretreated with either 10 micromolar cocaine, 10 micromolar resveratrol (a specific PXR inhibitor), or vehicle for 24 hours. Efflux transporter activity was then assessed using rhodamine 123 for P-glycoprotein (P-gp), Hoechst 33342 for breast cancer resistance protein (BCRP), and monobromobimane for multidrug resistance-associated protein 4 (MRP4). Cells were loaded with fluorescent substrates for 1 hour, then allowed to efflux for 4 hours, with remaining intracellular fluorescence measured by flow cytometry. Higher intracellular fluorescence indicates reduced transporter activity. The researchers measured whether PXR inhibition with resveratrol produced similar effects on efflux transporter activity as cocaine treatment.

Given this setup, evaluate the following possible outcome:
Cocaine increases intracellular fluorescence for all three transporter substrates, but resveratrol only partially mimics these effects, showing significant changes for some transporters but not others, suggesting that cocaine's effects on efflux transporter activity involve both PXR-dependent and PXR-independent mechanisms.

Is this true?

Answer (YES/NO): NO